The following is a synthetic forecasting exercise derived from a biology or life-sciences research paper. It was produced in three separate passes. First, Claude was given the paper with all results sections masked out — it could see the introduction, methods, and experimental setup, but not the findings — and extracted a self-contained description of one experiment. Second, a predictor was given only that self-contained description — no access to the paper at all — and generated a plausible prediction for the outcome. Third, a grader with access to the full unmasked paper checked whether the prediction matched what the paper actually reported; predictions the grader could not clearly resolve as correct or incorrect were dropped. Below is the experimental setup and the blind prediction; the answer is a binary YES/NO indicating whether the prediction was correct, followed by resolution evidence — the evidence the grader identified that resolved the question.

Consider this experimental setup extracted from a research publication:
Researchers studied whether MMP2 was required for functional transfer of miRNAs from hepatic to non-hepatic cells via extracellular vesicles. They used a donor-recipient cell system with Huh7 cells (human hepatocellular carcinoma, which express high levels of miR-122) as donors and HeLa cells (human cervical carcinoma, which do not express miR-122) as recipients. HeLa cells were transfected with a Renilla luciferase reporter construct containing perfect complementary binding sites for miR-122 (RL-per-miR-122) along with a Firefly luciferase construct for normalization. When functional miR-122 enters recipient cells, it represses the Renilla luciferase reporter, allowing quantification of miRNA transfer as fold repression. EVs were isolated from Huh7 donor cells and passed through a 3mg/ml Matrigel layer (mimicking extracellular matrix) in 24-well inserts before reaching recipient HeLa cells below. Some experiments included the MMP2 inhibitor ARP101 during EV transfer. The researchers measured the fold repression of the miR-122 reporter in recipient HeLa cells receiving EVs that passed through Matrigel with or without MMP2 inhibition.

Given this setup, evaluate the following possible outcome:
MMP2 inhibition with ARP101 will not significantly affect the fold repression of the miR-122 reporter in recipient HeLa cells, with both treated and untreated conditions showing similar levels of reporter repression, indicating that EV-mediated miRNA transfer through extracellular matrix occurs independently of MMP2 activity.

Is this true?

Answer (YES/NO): NO